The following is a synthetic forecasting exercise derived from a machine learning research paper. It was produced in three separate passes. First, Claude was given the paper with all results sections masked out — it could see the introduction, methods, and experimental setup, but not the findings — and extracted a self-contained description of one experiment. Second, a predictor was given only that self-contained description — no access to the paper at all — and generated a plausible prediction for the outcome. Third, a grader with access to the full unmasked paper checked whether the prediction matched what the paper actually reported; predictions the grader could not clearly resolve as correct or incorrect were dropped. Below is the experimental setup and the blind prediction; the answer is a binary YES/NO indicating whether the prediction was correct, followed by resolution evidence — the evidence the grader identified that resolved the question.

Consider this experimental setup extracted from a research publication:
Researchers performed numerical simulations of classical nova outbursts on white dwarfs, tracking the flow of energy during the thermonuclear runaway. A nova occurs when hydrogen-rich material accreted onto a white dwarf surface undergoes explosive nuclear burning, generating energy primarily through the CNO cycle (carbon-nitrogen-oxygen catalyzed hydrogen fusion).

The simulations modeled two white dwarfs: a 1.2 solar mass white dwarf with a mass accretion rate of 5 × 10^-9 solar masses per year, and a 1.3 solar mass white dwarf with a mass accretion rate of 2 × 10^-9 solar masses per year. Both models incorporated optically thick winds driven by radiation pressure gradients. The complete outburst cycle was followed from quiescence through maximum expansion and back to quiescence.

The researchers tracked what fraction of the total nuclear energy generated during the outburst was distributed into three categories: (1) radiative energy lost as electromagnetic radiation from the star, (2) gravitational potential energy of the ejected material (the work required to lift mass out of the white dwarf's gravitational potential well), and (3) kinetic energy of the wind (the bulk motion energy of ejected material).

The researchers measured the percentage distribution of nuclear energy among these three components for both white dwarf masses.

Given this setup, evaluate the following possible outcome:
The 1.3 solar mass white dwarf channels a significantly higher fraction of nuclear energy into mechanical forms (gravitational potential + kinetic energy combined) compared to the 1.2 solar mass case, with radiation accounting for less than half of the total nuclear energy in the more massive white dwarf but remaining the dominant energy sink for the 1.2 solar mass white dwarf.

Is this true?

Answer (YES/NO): YES